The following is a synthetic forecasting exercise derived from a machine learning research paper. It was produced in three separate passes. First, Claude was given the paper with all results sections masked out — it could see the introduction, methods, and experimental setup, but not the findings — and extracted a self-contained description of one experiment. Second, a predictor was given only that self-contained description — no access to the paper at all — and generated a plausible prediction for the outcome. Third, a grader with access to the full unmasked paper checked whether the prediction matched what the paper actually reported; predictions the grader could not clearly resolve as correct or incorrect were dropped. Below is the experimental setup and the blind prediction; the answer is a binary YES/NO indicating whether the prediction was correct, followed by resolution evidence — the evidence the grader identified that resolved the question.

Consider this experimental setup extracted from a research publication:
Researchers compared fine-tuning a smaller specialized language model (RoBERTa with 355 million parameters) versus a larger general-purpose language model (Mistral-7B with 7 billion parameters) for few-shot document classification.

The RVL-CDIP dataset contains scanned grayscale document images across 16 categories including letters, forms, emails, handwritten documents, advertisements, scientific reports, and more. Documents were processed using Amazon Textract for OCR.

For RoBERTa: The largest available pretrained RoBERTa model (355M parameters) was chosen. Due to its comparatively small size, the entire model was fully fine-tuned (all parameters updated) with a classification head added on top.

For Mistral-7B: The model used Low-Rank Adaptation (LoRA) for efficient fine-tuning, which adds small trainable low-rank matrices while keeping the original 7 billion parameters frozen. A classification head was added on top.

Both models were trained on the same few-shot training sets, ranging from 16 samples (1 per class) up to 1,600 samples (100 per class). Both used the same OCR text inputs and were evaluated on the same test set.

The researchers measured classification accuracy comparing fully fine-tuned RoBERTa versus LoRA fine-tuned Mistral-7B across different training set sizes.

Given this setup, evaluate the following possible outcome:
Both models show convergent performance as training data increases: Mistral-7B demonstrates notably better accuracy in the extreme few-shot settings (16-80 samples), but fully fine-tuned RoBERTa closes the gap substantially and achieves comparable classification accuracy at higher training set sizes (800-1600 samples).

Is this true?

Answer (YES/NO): NO